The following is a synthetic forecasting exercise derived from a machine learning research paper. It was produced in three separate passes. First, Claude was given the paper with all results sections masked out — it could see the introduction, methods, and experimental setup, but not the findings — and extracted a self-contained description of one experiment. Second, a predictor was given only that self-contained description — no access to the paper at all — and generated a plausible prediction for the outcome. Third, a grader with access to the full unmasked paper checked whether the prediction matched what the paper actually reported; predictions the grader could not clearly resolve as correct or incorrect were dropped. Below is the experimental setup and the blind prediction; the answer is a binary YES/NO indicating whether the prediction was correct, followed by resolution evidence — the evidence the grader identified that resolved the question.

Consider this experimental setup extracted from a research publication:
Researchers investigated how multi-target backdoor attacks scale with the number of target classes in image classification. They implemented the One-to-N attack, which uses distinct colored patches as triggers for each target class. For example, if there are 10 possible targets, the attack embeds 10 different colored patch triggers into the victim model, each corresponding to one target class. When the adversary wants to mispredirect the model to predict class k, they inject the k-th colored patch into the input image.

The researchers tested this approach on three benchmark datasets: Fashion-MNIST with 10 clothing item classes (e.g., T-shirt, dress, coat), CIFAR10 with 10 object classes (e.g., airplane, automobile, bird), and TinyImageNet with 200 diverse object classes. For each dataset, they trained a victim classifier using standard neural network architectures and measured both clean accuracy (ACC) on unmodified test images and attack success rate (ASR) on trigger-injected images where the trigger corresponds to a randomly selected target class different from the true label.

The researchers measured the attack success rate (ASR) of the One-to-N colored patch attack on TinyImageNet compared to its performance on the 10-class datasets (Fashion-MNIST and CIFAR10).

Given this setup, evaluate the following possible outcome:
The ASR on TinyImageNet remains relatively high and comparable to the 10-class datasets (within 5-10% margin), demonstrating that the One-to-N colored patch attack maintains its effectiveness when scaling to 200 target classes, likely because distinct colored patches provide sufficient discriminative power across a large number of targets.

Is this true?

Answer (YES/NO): NO